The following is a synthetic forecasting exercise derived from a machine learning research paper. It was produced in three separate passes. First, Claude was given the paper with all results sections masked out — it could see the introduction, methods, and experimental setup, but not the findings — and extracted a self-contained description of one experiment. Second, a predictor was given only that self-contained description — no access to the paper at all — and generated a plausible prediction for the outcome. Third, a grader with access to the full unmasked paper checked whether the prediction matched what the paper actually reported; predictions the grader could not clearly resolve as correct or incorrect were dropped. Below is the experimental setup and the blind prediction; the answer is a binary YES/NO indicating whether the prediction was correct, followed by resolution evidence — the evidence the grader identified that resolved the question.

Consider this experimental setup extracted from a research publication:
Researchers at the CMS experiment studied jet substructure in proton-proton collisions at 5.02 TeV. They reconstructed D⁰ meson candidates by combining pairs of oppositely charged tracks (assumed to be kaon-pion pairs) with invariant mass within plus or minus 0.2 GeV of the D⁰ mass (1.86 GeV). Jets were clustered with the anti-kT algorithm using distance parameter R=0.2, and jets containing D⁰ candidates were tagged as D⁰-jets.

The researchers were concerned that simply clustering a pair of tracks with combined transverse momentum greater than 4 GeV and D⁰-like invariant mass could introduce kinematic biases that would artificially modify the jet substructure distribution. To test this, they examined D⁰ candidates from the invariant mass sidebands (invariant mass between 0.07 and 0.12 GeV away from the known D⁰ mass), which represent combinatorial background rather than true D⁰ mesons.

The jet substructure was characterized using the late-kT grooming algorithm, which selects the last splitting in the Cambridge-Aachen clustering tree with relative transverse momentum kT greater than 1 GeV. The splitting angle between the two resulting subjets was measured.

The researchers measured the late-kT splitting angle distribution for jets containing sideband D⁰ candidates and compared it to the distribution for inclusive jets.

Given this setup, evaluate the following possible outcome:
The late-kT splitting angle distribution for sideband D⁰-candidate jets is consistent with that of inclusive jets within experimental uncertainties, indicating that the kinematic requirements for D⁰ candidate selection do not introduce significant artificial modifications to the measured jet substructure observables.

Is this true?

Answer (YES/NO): YES